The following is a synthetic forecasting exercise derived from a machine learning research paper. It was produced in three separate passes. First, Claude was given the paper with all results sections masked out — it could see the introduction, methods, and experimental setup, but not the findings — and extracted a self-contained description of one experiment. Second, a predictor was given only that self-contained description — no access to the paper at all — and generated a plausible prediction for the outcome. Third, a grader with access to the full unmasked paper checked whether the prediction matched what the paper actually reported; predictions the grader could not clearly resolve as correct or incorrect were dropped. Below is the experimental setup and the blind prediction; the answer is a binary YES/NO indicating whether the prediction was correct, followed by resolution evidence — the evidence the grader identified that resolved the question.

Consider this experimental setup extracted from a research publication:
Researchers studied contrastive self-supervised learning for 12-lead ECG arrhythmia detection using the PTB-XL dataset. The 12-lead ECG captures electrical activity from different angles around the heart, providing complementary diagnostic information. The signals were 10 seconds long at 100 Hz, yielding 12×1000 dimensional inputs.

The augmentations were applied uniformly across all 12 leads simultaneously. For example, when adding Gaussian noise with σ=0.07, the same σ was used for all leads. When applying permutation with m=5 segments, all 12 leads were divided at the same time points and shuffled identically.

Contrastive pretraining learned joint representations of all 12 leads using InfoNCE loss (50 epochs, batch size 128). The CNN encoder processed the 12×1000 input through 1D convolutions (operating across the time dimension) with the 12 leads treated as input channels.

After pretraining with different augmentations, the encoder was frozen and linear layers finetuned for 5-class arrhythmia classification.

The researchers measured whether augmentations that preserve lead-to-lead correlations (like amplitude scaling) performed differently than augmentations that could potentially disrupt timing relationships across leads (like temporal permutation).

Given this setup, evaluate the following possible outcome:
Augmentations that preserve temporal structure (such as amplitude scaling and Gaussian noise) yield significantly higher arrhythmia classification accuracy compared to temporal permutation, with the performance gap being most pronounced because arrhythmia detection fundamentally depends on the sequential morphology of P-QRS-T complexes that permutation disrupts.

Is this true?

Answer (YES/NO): NO